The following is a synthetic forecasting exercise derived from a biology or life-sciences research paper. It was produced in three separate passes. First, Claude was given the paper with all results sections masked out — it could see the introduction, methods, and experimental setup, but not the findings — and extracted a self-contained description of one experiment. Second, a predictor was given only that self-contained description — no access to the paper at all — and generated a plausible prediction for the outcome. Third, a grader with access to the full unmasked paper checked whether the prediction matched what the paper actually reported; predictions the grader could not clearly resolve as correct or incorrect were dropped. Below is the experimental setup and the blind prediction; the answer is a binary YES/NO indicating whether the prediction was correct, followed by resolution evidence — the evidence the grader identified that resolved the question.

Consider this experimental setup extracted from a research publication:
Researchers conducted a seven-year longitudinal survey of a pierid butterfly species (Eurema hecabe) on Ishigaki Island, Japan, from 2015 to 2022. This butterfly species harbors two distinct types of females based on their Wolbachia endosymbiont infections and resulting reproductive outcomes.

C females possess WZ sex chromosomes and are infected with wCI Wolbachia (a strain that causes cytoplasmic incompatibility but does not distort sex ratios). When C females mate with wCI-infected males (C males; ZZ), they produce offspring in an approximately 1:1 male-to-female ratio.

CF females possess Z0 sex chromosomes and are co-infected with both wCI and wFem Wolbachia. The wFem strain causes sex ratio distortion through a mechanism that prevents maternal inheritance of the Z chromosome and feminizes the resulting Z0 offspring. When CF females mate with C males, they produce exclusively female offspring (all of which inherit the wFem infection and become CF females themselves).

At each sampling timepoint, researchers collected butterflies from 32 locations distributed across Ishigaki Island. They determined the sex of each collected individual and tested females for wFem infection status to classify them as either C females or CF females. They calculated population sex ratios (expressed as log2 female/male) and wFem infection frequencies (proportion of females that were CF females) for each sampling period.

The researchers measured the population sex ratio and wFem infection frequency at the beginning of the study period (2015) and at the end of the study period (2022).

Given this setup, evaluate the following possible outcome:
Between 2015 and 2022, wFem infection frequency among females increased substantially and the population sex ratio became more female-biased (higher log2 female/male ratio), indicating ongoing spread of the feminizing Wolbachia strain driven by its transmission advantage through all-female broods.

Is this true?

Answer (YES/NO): YES